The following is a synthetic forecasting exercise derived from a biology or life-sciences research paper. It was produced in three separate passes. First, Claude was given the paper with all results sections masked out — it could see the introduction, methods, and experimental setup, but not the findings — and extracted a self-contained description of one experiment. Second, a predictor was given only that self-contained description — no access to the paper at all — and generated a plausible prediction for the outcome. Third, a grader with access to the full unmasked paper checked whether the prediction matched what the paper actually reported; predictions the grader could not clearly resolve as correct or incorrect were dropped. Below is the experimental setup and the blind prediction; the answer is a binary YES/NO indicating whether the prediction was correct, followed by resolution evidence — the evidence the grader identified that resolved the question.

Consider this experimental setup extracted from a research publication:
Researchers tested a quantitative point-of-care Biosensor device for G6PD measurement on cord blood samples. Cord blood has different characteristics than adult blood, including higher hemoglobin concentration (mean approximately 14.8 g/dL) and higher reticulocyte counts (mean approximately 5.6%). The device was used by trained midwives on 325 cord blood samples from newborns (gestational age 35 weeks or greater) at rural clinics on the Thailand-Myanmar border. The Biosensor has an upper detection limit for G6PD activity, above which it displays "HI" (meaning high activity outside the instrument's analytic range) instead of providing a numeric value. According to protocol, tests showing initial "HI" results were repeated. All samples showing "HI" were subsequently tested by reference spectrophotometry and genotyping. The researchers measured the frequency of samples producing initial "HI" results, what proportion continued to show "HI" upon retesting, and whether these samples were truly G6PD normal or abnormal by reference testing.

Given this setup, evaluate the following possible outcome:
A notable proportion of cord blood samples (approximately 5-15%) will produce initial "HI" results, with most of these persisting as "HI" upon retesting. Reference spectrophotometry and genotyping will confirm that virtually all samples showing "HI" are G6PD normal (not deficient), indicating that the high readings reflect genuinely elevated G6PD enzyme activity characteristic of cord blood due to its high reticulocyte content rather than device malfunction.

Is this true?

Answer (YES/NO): YES